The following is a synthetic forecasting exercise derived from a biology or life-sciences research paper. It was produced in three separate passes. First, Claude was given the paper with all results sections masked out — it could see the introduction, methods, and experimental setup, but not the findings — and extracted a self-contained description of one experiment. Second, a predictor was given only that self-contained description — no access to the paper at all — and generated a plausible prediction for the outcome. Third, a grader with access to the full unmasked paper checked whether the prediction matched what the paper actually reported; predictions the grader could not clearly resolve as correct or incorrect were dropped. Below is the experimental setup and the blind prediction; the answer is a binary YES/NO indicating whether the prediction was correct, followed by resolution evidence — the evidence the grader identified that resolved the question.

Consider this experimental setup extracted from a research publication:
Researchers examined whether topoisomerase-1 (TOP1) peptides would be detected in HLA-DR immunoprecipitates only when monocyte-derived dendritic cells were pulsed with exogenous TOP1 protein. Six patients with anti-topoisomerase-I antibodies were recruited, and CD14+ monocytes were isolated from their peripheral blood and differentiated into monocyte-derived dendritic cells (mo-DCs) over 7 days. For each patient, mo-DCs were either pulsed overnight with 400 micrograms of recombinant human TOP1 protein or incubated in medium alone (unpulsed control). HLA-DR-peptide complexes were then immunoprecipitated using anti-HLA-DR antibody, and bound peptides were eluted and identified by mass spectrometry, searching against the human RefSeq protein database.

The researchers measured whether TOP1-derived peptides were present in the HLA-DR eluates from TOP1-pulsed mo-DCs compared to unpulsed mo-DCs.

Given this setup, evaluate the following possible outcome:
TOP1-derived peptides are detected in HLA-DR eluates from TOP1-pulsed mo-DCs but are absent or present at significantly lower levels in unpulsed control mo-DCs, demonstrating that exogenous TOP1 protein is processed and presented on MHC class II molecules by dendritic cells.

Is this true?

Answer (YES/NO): YES